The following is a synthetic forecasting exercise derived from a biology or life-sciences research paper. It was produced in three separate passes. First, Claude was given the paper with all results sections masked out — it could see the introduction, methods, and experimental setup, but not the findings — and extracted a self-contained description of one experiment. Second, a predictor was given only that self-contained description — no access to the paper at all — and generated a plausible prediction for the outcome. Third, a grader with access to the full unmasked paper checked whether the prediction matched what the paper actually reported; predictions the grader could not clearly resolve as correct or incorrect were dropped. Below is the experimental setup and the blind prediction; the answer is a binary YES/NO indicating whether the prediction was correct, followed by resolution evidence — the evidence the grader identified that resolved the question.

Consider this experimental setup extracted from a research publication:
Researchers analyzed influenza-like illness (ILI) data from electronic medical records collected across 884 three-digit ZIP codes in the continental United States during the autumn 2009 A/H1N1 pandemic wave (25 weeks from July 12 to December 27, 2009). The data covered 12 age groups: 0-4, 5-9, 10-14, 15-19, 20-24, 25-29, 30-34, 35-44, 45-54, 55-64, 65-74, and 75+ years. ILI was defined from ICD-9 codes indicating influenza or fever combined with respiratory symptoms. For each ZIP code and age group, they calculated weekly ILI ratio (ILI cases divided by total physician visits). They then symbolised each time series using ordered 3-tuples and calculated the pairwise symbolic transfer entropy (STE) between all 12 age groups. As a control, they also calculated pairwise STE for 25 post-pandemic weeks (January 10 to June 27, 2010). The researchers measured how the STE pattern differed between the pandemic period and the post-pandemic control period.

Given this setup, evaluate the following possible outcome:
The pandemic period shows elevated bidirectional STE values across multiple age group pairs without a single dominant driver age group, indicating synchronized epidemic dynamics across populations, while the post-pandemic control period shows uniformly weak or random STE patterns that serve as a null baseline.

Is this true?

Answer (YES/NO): NO